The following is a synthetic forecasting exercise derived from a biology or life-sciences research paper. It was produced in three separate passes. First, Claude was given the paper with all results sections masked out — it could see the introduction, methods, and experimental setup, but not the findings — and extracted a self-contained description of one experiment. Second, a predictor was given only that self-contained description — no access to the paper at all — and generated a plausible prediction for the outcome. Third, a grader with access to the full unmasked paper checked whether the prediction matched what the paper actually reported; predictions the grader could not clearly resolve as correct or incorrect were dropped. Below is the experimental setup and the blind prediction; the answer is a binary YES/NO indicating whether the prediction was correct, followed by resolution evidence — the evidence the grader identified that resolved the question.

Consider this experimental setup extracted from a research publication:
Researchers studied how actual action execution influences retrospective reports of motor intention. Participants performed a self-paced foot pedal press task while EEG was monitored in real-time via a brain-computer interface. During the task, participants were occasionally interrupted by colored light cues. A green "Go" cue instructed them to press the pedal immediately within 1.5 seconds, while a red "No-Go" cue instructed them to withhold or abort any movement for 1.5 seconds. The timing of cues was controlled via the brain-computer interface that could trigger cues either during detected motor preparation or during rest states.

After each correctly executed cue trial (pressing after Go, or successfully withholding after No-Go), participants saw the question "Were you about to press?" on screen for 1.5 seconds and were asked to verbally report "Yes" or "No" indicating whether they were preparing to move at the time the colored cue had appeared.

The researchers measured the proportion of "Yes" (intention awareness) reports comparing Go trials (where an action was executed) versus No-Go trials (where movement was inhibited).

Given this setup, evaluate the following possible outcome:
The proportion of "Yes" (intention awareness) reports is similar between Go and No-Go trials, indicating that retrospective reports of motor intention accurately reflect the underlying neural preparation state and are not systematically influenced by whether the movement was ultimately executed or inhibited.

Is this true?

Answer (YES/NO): NO